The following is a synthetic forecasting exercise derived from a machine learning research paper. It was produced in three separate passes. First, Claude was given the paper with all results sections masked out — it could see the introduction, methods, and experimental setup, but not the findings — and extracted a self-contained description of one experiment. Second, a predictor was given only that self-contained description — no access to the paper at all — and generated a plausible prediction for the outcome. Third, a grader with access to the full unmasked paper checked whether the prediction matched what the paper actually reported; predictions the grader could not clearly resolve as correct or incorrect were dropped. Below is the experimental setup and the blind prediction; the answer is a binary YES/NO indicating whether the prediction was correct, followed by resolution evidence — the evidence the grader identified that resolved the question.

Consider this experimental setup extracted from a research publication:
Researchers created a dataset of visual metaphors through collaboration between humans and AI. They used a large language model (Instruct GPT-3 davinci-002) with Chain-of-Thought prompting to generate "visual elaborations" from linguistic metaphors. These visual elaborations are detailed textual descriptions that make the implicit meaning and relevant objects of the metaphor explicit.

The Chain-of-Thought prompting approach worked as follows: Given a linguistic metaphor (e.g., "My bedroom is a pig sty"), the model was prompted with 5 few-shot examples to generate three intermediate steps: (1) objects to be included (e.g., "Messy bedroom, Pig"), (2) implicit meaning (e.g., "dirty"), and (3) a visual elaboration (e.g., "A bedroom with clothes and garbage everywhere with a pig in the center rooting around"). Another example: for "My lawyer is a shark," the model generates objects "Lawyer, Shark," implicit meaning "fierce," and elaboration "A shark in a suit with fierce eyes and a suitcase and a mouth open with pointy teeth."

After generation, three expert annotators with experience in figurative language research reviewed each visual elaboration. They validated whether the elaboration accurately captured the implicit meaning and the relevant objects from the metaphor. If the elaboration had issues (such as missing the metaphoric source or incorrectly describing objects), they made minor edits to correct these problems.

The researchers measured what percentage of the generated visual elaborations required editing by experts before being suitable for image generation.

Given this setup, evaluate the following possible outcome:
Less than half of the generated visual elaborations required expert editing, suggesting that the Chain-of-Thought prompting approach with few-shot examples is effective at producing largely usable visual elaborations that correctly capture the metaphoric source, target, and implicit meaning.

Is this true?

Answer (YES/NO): YES